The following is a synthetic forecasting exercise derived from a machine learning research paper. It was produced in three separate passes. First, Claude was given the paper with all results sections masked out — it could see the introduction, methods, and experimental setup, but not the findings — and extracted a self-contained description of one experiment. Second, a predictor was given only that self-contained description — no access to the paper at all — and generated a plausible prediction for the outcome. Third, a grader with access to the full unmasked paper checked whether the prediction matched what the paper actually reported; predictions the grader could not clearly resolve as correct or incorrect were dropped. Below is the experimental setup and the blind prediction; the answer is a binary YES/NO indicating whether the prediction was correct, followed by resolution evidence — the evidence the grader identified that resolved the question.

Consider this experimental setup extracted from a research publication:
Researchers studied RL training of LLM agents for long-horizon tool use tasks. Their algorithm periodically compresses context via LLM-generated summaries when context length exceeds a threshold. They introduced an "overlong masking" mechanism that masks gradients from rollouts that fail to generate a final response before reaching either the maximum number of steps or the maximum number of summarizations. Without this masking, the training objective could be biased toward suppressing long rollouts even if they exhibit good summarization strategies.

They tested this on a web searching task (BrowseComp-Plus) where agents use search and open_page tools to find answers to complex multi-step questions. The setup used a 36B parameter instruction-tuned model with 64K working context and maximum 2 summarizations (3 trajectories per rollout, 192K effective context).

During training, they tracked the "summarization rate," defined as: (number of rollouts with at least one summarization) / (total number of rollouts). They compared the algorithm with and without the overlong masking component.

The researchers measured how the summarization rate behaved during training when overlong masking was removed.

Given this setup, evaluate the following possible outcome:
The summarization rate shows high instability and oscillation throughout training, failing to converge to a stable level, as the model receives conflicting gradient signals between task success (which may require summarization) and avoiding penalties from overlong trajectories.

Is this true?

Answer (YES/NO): NO